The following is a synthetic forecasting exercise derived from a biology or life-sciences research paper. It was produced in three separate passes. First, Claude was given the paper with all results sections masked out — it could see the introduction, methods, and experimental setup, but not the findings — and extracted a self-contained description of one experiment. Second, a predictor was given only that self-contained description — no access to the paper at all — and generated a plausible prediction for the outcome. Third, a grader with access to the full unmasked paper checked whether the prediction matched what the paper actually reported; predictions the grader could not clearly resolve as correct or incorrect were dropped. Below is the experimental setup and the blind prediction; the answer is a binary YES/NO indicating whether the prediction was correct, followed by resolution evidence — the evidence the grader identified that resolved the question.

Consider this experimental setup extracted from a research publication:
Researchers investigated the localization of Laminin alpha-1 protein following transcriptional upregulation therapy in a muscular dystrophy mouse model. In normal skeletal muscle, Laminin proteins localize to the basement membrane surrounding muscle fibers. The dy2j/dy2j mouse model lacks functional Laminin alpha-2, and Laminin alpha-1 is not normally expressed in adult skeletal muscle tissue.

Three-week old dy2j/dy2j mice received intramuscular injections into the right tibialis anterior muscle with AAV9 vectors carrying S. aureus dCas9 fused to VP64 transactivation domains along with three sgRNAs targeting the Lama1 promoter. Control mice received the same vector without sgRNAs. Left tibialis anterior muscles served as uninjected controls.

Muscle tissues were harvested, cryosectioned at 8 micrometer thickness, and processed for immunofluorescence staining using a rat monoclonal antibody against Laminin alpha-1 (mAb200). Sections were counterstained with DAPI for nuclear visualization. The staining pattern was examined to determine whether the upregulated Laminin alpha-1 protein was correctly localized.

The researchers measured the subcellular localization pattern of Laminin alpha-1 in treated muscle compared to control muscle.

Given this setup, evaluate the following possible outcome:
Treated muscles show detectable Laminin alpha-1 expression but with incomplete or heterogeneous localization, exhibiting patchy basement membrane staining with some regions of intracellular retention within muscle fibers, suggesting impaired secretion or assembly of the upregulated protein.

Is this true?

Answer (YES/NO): NO